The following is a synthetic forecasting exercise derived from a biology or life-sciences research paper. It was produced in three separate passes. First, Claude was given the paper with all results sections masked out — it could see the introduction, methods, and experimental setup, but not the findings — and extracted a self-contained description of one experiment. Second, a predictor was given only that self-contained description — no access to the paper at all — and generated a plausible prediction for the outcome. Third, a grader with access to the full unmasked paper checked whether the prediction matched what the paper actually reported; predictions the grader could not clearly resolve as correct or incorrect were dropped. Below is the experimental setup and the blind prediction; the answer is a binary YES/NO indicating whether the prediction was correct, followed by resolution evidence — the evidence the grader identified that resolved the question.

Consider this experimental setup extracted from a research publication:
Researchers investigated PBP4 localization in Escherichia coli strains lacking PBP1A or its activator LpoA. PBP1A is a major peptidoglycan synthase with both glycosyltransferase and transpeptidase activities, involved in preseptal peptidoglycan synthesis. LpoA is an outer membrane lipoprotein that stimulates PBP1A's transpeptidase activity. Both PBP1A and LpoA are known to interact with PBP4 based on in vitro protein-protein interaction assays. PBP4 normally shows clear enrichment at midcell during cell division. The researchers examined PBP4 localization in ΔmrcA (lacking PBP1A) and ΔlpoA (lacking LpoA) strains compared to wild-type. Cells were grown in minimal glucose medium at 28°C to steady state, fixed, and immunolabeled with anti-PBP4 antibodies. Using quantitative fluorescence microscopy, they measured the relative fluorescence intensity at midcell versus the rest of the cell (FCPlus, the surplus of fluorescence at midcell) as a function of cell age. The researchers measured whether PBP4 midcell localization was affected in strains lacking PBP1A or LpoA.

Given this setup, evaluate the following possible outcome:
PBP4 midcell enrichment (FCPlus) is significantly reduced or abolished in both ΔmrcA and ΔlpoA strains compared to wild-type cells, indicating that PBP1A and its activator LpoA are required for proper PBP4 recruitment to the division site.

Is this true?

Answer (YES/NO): NO